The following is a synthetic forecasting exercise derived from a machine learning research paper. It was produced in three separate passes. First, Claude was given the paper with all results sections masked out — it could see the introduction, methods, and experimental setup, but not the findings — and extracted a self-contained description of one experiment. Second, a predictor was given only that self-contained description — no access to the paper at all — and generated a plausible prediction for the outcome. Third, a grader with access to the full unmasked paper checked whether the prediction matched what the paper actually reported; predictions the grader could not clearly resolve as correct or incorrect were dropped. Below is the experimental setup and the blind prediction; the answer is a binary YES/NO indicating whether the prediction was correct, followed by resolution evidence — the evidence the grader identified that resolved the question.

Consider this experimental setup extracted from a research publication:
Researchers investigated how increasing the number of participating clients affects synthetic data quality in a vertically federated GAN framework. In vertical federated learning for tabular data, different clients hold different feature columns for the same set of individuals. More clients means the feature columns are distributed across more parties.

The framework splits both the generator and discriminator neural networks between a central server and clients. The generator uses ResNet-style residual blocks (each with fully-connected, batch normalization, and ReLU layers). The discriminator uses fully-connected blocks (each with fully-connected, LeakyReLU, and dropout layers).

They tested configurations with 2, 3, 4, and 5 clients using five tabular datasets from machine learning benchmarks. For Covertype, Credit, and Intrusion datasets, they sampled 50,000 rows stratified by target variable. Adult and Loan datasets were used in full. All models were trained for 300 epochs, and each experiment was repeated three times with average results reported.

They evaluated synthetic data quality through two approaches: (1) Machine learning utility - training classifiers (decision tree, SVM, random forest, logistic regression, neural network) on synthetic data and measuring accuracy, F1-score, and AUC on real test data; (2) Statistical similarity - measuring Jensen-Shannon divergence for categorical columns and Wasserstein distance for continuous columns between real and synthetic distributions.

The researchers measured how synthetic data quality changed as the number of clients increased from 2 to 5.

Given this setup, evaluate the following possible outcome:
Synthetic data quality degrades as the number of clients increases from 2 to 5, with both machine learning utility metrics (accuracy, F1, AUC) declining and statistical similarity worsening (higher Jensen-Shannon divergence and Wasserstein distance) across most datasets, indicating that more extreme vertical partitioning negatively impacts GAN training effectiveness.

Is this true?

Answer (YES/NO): NO